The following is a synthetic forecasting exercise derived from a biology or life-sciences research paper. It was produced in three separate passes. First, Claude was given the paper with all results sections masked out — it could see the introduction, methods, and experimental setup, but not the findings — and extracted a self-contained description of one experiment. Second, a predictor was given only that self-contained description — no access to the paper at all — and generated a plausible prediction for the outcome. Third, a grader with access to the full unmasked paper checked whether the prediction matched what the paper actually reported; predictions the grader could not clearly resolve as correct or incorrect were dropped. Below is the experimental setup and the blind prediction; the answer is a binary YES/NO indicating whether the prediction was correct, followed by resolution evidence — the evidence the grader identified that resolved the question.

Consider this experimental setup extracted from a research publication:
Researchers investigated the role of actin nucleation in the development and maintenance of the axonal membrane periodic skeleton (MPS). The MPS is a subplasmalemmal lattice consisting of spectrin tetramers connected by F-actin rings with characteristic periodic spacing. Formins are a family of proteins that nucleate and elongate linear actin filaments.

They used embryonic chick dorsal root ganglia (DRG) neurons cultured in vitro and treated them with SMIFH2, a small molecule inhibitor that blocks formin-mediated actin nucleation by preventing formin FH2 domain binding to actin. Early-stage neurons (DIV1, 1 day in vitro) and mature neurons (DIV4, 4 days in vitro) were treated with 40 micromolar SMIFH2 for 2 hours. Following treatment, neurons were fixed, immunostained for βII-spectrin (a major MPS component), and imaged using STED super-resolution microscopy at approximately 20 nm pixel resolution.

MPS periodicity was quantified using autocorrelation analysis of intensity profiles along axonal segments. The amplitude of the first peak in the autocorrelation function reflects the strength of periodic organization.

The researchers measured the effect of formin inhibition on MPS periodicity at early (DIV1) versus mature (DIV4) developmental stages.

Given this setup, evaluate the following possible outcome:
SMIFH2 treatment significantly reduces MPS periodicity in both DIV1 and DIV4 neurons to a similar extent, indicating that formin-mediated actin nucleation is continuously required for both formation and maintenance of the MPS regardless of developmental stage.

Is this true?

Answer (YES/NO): NO